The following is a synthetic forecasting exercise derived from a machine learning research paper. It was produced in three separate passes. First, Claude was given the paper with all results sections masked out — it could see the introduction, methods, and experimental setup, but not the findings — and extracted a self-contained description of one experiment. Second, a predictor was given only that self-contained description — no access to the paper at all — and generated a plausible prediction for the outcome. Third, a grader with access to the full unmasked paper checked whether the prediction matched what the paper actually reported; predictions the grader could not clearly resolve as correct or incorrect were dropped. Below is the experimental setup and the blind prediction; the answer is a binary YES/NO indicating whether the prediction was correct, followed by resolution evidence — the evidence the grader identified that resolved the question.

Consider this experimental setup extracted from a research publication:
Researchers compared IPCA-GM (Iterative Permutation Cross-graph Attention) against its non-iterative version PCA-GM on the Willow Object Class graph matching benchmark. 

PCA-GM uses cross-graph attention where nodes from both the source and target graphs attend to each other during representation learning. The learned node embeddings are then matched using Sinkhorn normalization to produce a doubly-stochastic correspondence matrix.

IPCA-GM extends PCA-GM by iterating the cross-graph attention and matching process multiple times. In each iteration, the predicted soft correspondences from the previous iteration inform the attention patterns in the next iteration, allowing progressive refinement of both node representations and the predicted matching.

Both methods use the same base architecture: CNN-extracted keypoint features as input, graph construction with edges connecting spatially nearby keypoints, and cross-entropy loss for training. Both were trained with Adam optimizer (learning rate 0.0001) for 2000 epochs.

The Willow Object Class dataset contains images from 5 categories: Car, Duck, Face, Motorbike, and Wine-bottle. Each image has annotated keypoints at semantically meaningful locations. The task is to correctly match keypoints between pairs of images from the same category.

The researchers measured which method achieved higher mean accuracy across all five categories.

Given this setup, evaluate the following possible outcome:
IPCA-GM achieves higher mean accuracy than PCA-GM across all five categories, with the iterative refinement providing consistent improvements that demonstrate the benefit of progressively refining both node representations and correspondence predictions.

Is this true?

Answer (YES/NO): NO